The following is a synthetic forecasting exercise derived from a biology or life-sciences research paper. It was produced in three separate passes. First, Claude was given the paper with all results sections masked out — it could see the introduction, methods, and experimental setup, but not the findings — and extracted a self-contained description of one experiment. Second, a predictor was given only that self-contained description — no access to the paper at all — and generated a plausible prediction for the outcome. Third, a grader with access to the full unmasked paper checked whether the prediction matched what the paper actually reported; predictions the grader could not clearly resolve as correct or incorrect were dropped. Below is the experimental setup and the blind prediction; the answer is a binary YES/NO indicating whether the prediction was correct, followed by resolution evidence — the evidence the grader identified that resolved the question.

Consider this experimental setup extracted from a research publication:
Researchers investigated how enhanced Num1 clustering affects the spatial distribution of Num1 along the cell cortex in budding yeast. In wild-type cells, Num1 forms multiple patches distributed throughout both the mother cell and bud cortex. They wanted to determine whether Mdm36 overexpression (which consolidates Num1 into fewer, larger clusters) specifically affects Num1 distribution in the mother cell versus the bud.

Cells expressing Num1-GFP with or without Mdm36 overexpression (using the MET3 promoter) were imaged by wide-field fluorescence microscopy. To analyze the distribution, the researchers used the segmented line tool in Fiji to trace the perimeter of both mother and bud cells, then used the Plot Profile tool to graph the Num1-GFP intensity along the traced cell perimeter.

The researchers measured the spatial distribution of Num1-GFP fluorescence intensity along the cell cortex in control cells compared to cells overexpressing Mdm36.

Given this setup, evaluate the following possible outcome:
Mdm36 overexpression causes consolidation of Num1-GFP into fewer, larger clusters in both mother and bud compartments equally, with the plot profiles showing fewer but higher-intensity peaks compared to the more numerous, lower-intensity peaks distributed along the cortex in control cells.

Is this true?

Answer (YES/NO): NO